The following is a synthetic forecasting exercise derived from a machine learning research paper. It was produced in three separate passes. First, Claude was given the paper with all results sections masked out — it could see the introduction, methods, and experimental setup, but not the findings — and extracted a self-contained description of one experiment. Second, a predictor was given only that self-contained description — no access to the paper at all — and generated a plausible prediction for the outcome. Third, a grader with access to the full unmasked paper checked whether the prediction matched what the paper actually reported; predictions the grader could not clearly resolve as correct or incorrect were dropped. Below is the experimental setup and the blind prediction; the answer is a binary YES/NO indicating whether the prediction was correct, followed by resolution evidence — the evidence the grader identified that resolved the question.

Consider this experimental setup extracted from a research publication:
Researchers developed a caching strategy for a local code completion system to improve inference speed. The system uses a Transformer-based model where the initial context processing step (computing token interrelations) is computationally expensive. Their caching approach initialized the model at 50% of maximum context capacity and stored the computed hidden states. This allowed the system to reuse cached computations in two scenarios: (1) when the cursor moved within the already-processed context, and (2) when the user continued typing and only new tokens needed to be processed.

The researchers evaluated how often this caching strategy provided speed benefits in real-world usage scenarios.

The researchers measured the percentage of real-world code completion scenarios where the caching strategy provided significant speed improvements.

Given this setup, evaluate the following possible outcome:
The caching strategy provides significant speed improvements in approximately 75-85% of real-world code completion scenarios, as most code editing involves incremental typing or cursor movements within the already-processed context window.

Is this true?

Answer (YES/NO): NO